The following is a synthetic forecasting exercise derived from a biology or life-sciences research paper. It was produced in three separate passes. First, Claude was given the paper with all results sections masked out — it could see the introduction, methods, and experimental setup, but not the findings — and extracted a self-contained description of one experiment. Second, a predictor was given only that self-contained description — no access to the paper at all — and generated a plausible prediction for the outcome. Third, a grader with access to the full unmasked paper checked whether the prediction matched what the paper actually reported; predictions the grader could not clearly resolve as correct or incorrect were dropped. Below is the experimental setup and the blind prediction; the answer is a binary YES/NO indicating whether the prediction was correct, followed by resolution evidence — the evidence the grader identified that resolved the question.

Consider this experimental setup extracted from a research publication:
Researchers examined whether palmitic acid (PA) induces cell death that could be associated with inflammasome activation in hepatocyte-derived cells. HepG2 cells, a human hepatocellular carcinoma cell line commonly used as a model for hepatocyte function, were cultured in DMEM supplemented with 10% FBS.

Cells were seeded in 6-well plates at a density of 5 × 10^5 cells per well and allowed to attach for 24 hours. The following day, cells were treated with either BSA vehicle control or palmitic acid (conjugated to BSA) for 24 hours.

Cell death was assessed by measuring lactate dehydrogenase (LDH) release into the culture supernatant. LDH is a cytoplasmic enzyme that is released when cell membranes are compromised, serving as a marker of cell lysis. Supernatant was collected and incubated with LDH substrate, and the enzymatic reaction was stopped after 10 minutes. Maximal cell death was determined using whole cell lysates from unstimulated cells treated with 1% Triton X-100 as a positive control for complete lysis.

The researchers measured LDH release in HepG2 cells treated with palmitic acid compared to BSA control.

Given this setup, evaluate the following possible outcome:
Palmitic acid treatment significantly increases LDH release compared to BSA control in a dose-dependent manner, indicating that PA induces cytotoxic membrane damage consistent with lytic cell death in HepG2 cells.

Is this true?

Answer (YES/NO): NO